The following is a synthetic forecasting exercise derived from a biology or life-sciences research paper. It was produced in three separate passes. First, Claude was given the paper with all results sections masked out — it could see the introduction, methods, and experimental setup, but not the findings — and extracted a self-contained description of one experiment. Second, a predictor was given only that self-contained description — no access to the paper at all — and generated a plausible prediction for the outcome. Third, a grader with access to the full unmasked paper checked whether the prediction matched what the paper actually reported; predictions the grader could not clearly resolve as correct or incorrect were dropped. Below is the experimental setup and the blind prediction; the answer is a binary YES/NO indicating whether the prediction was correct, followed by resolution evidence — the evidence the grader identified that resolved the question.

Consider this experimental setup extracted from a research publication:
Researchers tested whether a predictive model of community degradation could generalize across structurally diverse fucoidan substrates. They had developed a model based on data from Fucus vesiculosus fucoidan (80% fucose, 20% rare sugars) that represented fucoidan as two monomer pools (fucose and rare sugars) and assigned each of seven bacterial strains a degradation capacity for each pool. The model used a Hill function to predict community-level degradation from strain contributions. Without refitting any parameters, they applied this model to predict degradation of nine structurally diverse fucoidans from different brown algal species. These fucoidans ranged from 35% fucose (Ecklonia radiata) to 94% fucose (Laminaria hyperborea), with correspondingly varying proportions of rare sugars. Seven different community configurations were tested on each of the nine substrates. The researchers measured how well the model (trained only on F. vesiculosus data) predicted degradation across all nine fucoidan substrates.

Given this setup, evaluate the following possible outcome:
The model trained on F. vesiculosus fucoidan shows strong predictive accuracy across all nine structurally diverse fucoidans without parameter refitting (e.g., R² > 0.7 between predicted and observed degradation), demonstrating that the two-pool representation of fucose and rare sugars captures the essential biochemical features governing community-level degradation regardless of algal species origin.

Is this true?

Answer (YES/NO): YES